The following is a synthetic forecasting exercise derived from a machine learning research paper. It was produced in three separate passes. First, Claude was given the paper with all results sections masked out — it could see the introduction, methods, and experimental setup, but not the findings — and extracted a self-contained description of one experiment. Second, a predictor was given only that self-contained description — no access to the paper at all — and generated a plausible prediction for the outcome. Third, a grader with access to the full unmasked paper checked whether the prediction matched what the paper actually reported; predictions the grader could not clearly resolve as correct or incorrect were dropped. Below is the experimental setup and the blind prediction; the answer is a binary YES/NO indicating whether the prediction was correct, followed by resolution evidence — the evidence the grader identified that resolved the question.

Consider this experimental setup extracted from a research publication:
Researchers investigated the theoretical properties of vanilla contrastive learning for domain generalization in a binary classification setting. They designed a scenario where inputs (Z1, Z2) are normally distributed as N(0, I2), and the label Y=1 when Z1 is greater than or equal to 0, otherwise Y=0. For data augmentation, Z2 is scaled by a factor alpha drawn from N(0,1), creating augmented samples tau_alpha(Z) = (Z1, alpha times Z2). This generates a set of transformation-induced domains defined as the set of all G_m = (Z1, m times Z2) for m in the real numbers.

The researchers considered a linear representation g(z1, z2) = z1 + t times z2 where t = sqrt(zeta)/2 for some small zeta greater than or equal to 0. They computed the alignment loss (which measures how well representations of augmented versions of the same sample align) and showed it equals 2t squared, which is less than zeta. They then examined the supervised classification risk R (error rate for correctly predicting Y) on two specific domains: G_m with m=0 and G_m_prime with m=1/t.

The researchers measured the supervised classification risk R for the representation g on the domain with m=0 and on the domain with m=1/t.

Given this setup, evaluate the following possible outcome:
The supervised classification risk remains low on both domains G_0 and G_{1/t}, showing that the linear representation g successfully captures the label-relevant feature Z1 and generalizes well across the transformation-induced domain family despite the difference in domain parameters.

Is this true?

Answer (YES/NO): NO